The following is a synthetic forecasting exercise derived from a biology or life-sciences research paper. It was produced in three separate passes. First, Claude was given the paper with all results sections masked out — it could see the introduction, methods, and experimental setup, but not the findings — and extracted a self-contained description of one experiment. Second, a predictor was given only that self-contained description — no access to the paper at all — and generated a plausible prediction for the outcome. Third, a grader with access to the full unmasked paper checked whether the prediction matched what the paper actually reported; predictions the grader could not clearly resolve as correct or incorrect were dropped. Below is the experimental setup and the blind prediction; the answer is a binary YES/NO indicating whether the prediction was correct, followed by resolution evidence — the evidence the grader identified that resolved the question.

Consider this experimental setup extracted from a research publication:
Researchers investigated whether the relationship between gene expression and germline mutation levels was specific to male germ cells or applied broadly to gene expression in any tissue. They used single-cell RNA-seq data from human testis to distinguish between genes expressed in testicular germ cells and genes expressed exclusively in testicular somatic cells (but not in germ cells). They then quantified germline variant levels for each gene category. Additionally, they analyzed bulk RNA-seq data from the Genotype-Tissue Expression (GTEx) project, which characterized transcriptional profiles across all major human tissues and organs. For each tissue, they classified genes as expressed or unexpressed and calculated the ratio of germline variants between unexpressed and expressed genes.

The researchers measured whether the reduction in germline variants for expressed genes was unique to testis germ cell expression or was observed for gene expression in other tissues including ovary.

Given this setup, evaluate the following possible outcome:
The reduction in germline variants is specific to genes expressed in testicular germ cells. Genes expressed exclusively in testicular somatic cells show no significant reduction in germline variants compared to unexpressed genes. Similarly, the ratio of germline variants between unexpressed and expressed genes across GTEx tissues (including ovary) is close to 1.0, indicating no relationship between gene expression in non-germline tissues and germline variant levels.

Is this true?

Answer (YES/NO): YES